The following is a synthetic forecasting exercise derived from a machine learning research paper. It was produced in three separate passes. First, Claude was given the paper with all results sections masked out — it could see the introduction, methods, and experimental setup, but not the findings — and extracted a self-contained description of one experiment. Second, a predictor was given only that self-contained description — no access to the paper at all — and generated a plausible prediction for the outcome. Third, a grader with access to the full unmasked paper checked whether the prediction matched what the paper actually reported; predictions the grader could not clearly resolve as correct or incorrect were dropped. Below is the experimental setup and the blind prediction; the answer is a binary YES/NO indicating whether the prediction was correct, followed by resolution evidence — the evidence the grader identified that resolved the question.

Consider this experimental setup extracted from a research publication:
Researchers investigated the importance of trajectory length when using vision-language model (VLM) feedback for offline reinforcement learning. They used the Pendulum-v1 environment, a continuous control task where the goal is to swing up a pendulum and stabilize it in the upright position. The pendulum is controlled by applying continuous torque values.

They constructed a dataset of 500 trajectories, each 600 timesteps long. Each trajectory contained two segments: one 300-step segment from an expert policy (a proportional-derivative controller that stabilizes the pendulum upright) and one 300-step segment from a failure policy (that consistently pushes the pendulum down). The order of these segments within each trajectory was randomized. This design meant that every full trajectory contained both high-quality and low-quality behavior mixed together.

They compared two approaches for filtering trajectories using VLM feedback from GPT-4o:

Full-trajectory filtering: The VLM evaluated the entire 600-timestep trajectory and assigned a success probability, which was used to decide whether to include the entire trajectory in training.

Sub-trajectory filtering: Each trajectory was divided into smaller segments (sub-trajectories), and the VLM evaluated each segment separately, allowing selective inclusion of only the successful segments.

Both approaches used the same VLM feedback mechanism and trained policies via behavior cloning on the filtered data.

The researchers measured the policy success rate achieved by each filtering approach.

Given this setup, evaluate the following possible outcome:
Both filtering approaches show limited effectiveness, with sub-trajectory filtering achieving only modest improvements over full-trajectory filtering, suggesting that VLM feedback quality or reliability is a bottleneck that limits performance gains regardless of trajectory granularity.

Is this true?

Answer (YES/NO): NO